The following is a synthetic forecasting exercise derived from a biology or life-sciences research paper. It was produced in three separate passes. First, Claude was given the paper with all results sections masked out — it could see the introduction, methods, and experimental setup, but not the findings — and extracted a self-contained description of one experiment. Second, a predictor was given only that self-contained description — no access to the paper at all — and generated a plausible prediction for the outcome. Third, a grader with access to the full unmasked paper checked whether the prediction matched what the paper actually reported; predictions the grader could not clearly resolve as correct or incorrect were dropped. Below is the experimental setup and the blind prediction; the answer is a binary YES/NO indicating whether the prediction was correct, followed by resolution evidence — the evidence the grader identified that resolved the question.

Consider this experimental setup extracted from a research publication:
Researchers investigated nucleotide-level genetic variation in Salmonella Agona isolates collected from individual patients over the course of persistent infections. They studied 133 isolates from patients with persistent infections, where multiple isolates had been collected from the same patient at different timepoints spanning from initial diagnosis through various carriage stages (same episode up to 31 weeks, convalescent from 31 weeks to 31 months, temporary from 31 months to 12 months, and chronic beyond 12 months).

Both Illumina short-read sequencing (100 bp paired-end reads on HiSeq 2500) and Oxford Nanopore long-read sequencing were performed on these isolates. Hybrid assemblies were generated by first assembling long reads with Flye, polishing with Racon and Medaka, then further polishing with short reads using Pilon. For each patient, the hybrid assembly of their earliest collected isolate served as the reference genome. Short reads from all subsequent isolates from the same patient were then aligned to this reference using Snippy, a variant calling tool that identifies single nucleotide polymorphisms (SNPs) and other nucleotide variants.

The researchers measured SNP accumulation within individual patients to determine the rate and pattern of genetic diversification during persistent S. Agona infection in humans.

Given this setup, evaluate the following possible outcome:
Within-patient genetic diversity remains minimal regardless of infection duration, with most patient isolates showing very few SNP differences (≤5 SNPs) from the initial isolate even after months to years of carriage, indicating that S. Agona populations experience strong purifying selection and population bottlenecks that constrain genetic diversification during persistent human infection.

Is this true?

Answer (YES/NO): NO